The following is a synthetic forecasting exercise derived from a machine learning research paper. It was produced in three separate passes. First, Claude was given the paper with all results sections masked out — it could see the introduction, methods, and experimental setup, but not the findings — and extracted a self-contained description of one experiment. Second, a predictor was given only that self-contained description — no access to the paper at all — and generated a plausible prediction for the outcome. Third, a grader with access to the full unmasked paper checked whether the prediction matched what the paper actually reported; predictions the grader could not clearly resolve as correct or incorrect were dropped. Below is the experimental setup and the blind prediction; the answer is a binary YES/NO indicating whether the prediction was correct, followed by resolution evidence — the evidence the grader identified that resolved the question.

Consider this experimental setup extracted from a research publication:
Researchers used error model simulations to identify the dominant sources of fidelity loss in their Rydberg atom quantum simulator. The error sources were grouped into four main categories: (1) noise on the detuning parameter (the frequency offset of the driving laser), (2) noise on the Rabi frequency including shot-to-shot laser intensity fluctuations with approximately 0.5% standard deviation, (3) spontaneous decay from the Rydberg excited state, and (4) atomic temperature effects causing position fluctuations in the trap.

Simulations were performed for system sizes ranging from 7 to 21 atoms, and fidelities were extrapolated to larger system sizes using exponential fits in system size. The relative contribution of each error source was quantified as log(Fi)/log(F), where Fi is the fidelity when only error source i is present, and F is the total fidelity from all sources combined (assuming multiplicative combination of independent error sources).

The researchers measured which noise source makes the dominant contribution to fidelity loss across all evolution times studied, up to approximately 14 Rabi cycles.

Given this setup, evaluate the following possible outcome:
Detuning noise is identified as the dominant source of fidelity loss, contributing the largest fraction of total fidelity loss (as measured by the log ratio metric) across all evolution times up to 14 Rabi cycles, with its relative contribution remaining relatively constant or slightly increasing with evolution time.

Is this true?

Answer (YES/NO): NO